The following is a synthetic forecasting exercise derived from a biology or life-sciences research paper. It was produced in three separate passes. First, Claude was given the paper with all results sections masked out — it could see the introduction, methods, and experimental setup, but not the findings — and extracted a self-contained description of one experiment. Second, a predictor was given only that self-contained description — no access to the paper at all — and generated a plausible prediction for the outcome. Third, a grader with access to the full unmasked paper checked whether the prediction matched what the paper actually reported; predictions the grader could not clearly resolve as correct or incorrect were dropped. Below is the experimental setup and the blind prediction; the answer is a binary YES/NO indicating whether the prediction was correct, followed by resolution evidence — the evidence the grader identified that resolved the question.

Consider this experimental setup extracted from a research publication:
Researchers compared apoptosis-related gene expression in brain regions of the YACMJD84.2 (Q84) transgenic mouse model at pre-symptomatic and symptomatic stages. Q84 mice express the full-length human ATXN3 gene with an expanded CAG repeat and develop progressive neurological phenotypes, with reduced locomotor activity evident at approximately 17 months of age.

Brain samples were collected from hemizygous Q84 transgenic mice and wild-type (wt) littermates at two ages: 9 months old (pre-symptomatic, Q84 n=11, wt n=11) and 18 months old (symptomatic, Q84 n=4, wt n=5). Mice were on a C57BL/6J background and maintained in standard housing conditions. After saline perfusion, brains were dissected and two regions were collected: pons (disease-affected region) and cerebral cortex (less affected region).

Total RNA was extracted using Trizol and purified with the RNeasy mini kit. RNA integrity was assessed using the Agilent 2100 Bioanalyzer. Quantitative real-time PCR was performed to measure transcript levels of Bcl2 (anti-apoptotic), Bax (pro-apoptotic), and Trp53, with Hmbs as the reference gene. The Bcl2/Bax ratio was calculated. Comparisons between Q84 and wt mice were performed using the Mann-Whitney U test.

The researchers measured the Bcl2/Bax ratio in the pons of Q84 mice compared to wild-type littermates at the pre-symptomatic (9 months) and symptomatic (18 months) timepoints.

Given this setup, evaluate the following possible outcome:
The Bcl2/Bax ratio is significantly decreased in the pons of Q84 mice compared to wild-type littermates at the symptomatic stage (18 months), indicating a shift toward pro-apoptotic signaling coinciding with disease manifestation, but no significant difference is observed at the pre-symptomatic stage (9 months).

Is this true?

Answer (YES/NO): NO